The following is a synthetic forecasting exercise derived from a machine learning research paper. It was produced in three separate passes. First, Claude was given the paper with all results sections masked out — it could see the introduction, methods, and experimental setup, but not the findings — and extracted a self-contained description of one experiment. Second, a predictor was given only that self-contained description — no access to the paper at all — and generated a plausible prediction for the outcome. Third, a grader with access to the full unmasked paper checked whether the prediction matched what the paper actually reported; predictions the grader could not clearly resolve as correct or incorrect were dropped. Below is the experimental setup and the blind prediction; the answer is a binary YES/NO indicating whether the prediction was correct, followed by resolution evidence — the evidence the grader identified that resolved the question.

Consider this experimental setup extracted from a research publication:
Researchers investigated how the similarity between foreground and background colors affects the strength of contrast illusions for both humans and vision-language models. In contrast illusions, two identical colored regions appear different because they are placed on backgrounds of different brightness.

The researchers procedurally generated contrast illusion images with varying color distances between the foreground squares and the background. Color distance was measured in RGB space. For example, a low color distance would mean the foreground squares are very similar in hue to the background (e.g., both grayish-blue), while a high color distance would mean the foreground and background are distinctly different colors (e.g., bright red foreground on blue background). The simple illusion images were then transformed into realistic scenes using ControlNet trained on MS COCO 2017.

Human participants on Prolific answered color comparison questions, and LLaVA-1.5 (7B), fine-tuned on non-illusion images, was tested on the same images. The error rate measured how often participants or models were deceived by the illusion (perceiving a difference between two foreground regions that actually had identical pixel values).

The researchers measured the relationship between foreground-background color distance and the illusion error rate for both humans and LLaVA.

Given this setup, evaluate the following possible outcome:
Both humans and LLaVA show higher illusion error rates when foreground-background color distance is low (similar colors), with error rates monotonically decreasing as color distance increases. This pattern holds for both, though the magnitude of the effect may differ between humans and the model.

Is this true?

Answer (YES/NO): YES